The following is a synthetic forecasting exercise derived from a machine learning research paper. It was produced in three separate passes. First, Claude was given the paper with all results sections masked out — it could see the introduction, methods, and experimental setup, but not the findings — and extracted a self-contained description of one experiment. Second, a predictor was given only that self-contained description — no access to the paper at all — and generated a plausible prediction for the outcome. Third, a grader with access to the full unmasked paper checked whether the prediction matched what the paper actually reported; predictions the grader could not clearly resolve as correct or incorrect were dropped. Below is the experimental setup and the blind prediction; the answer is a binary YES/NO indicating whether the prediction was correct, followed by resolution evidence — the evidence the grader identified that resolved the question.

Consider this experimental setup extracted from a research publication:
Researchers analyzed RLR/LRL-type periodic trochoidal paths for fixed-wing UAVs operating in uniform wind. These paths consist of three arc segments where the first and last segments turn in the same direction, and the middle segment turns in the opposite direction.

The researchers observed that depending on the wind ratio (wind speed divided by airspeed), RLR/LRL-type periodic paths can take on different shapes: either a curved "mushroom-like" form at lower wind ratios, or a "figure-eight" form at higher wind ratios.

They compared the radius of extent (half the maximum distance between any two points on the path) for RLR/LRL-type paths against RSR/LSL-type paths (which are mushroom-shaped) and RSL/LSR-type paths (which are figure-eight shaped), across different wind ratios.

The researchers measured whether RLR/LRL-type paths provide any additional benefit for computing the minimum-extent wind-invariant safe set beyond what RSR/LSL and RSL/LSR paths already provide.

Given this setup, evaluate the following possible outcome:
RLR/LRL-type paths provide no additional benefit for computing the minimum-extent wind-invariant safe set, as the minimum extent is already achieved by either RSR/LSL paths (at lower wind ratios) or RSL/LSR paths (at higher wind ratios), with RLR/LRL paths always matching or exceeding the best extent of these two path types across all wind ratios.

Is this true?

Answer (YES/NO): YES